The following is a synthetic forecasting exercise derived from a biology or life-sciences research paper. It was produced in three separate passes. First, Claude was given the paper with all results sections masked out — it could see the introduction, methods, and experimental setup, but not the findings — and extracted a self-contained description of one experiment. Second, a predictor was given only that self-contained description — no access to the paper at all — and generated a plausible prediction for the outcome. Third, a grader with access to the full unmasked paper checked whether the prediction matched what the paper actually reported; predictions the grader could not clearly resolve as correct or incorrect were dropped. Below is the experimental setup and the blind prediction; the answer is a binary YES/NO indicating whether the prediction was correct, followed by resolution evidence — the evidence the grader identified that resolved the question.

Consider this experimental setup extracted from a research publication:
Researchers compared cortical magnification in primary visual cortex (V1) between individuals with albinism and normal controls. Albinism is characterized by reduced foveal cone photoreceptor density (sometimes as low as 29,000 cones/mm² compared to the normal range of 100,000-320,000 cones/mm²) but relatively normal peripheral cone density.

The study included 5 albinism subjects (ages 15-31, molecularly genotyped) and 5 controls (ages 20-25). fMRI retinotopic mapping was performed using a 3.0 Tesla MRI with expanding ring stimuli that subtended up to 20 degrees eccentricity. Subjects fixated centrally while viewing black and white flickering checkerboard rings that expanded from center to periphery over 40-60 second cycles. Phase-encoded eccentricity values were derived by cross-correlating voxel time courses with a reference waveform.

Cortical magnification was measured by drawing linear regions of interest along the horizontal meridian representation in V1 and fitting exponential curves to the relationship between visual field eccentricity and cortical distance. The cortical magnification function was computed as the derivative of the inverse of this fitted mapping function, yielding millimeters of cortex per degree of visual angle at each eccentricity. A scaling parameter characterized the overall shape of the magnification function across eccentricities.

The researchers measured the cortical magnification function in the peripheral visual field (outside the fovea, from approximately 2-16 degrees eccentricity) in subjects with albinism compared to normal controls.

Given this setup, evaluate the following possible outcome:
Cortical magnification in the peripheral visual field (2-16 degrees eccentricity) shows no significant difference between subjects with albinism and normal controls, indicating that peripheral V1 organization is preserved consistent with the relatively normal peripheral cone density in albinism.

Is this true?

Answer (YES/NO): YES